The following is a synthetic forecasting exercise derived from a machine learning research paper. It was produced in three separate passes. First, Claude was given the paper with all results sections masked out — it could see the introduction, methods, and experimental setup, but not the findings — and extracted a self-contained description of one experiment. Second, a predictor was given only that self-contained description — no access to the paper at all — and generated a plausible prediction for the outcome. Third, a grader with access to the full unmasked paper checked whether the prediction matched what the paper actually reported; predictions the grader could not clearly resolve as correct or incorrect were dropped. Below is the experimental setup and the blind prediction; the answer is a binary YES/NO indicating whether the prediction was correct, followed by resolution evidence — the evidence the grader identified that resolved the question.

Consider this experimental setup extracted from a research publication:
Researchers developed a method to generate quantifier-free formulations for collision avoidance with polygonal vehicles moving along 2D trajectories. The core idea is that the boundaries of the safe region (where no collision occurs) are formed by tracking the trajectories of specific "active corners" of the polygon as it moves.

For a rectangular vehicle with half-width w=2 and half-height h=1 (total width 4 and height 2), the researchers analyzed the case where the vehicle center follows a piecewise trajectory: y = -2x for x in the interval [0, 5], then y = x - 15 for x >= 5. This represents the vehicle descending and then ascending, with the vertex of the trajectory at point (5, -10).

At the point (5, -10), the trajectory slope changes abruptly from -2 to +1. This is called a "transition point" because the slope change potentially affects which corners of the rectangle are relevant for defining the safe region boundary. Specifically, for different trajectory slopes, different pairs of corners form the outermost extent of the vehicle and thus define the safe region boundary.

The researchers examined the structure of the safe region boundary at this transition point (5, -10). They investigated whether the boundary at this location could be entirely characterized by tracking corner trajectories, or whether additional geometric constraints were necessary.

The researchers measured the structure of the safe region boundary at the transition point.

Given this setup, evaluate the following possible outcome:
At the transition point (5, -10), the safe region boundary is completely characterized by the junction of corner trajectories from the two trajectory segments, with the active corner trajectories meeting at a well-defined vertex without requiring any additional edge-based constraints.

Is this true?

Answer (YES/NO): NO